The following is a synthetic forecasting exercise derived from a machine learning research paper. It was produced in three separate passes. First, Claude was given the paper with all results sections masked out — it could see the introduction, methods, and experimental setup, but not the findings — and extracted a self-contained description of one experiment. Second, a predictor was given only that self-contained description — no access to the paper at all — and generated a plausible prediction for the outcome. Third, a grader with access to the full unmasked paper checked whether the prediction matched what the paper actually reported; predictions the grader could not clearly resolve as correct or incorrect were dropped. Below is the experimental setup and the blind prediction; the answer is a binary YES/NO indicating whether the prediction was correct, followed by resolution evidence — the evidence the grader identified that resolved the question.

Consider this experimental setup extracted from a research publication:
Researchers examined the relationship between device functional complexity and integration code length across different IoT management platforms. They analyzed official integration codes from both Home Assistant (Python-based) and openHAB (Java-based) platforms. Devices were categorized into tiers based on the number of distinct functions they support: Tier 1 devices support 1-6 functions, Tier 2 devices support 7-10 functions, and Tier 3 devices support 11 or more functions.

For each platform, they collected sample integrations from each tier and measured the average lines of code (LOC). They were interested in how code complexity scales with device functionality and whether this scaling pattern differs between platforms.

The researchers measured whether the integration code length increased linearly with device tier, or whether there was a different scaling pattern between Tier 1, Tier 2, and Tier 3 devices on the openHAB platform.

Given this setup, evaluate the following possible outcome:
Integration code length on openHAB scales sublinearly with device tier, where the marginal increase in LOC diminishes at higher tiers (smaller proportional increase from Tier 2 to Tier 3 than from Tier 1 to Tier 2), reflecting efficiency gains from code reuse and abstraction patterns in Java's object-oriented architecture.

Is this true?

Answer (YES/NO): NO